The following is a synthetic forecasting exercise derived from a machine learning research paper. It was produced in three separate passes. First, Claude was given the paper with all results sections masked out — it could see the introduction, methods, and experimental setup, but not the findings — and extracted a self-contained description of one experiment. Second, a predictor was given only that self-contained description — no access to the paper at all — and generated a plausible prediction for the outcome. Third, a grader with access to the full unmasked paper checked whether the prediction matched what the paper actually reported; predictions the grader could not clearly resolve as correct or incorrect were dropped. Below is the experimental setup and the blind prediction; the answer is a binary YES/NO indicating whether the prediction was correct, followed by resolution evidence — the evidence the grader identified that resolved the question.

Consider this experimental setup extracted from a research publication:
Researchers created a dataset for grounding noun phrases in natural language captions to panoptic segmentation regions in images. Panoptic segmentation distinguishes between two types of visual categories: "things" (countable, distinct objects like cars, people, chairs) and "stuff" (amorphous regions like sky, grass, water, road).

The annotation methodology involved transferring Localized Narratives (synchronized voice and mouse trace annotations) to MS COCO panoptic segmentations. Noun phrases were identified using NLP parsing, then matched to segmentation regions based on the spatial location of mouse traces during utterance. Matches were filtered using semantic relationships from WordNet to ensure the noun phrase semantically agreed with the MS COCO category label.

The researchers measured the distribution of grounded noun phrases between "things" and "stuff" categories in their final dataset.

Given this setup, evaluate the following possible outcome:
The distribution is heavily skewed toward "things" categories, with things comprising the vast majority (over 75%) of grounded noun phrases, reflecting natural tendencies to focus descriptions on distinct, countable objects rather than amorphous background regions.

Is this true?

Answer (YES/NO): NO